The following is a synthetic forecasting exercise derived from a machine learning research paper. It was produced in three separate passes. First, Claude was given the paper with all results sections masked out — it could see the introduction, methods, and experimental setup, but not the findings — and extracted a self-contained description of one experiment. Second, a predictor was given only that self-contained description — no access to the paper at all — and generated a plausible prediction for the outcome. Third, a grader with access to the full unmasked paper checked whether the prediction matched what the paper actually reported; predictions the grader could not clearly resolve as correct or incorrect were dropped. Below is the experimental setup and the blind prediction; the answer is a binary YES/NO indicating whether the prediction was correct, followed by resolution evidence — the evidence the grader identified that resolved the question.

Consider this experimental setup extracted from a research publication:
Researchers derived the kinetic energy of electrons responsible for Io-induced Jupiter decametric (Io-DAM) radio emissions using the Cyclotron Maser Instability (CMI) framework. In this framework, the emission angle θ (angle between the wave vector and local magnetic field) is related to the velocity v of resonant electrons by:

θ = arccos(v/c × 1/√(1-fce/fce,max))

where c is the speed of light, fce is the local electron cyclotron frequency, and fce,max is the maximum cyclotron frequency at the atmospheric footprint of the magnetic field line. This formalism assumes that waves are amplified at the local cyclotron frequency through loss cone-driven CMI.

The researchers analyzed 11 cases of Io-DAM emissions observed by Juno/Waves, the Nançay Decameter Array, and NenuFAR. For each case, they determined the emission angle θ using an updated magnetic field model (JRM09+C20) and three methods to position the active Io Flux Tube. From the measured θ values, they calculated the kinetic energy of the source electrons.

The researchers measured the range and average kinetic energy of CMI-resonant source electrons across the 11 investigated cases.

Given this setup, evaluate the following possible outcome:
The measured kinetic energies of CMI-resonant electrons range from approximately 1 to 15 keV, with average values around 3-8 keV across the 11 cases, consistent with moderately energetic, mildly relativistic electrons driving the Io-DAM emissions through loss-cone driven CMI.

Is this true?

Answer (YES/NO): NO